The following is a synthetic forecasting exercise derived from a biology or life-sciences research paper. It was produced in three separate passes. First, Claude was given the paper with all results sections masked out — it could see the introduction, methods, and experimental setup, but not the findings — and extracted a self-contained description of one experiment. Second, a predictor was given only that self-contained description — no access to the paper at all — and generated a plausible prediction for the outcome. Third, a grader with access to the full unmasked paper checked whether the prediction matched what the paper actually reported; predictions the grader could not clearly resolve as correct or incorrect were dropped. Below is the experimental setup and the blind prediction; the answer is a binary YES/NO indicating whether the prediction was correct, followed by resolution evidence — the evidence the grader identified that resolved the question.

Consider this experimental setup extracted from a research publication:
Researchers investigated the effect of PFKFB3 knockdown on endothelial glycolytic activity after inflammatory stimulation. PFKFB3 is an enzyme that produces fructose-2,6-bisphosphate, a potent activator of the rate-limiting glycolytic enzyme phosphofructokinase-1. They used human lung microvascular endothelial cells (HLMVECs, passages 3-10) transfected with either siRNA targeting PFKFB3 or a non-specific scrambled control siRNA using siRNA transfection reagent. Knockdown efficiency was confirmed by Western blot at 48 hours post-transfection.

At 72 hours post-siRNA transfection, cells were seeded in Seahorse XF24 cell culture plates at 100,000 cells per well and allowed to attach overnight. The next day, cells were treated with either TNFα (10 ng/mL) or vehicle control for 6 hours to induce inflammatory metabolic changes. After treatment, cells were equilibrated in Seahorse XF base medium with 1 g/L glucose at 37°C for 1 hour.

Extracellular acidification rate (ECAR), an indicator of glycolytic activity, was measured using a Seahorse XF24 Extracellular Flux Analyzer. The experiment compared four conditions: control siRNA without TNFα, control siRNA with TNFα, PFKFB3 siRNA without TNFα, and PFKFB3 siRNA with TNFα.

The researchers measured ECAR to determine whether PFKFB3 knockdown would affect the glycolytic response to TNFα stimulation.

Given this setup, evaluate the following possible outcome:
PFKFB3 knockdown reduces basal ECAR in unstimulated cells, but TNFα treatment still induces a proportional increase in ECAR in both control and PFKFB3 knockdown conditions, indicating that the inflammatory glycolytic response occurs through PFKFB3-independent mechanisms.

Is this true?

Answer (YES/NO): NO